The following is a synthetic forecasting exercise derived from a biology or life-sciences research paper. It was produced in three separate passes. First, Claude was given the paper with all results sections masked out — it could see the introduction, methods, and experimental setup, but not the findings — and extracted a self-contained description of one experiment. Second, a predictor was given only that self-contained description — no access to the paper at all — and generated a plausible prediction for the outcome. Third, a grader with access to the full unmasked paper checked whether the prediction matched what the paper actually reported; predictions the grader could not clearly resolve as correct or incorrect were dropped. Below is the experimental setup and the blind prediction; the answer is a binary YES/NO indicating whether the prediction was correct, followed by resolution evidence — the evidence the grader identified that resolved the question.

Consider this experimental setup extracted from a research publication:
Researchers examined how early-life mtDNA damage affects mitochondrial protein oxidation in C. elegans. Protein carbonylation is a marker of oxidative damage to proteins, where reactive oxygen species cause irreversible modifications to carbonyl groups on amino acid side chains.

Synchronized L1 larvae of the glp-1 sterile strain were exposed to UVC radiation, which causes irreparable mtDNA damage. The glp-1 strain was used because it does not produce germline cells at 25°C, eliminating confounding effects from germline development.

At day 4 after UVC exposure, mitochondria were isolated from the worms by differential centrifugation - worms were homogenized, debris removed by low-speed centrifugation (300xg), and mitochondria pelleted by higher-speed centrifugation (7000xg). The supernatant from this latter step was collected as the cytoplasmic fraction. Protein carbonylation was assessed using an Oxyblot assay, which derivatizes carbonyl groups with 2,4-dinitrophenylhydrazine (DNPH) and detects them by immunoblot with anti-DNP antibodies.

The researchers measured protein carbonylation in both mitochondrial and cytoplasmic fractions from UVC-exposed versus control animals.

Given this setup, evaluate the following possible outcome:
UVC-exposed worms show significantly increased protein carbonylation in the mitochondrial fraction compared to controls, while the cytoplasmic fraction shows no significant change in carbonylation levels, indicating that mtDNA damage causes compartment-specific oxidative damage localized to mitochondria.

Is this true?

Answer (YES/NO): NO